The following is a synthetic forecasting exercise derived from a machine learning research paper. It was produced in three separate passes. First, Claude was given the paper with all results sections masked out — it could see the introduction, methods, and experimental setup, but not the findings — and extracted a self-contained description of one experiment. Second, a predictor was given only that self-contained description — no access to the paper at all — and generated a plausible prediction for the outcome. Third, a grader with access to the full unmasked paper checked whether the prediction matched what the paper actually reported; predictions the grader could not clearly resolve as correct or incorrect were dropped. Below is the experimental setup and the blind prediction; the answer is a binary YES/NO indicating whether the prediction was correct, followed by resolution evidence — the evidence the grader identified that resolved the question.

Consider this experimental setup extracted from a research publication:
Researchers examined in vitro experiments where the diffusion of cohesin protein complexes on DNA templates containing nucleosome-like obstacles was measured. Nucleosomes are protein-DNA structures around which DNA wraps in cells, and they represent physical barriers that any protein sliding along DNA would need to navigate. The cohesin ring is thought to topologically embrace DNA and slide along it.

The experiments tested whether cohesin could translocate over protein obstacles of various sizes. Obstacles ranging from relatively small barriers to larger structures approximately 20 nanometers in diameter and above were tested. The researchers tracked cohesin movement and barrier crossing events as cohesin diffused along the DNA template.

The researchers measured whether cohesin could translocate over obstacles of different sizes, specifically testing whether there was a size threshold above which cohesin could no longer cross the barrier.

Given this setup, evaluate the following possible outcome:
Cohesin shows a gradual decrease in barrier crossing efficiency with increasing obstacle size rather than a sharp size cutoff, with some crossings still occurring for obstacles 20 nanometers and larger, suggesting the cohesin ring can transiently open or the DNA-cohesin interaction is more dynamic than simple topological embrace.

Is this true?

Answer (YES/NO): NO